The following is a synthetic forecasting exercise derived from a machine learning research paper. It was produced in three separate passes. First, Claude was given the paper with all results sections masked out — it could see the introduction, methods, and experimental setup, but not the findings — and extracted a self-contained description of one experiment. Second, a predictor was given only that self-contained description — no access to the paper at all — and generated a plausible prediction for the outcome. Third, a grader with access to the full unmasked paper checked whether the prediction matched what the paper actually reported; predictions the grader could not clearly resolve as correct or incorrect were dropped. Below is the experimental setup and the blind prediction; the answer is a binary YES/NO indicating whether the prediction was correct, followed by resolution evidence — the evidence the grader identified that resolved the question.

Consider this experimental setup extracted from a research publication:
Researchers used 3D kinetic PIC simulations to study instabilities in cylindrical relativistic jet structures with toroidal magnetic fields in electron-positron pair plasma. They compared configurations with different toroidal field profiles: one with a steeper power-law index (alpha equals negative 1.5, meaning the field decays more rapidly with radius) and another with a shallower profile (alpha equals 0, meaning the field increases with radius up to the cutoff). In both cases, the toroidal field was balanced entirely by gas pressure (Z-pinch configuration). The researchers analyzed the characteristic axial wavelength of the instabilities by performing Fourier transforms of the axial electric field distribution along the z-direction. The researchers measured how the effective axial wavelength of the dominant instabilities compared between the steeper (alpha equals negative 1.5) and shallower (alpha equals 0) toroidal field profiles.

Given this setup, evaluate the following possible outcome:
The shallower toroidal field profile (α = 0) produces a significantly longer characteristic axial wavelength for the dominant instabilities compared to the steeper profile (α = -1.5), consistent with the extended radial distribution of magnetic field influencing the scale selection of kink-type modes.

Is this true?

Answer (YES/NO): YES